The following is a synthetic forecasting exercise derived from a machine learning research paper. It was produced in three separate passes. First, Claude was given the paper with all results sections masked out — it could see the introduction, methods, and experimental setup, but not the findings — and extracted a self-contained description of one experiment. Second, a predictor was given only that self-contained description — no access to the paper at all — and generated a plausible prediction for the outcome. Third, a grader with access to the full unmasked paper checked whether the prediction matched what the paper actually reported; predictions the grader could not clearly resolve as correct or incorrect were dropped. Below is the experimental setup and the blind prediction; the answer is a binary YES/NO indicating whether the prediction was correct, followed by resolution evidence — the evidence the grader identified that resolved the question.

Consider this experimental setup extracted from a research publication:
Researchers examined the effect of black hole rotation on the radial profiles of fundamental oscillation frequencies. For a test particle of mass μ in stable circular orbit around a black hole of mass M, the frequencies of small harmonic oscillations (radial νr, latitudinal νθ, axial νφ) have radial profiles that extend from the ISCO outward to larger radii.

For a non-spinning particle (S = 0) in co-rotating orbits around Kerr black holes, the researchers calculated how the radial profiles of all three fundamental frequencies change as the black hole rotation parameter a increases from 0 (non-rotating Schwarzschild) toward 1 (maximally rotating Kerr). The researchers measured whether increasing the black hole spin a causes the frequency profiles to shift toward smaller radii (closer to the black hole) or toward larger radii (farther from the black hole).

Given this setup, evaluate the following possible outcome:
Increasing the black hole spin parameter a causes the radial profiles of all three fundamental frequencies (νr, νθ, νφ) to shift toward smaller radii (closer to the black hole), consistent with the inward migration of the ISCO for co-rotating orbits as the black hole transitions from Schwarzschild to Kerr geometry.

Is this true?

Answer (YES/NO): YES